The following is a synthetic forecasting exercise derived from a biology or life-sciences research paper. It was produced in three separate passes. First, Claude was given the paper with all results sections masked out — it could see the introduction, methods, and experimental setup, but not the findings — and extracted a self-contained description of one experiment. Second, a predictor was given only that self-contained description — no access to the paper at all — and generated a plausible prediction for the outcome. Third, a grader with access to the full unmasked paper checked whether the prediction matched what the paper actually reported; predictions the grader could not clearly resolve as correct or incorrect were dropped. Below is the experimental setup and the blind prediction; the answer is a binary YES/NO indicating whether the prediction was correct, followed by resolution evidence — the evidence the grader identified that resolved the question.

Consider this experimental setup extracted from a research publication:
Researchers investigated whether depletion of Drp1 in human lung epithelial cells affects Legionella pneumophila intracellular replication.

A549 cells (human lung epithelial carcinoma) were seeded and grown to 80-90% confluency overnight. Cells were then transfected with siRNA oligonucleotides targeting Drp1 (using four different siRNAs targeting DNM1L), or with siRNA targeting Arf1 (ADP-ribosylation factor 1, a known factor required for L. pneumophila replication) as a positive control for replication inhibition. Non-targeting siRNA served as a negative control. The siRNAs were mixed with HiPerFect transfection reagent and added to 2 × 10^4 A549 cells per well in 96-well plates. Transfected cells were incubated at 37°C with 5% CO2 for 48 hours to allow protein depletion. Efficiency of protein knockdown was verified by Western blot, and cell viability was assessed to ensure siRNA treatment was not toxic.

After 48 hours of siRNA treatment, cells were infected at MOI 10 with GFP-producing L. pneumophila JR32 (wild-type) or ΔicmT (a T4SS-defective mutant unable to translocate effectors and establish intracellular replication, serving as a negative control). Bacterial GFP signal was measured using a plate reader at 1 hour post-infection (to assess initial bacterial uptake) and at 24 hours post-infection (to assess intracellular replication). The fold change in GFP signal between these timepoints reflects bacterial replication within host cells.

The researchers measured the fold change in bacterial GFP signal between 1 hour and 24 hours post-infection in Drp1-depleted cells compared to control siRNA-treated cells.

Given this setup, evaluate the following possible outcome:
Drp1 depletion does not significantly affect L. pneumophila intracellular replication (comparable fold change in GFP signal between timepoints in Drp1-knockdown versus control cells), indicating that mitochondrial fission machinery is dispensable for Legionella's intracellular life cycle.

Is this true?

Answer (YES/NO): NO